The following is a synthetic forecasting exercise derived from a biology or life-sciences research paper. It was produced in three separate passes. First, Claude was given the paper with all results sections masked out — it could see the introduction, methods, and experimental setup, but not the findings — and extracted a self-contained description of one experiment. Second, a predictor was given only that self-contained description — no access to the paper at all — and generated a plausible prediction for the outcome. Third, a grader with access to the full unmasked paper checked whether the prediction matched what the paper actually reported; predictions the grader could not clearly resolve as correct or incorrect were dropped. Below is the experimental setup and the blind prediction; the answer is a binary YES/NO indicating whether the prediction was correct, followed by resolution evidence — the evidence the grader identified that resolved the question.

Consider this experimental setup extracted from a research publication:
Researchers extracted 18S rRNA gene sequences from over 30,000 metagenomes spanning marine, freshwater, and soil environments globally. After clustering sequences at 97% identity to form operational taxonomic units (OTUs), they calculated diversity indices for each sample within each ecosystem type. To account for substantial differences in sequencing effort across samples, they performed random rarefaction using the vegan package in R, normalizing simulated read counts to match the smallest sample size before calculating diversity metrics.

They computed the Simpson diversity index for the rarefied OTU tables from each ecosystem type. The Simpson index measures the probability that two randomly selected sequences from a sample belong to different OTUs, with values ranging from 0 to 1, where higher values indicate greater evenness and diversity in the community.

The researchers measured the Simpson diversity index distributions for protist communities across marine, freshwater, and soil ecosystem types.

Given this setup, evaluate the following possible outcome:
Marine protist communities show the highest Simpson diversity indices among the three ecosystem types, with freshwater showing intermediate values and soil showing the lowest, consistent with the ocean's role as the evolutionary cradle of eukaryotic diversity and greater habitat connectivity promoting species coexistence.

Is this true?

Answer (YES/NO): NO